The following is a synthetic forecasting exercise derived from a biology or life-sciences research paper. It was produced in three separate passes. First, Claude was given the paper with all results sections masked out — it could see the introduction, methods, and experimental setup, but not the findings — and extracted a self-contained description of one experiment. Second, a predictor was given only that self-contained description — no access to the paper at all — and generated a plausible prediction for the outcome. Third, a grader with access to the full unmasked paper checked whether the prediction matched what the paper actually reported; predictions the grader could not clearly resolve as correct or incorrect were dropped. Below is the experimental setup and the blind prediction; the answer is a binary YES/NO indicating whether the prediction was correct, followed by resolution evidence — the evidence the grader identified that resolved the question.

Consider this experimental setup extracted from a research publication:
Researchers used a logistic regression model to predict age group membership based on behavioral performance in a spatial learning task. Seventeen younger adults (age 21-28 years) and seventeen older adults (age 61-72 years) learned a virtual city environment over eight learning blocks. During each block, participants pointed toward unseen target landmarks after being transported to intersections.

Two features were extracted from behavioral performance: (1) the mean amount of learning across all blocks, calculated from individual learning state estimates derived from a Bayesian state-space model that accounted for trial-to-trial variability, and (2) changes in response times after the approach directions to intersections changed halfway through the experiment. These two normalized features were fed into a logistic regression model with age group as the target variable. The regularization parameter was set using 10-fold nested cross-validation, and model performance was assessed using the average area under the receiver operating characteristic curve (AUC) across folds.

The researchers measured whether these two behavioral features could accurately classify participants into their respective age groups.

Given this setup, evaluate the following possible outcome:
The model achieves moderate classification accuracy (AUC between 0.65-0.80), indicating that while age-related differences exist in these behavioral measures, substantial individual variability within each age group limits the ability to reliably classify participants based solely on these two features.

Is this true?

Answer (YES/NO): NO